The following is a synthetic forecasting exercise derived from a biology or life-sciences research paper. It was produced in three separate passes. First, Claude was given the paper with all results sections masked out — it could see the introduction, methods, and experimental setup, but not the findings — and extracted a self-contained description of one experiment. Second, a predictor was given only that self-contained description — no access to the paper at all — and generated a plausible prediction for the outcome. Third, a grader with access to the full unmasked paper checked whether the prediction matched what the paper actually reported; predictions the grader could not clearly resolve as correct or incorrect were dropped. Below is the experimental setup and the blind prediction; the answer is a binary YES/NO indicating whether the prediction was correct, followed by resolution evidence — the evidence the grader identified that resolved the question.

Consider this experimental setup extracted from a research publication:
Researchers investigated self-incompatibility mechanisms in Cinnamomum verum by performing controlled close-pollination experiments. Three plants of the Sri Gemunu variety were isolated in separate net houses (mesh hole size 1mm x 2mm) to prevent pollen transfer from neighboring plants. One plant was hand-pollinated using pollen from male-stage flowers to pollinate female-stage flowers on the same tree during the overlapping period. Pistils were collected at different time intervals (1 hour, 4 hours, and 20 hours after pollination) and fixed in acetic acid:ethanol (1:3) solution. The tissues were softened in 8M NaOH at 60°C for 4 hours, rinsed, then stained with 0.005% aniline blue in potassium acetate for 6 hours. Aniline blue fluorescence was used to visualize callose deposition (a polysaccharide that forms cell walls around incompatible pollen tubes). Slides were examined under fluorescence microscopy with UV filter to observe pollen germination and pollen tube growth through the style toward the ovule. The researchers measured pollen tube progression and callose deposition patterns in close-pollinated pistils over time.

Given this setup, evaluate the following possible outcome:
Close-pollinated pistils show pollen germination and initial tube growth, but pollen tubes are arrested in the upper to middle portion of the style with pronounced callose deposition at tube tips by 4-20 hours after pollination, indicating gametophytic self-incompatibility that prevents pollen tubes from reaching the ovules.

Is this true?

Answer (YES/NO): NO